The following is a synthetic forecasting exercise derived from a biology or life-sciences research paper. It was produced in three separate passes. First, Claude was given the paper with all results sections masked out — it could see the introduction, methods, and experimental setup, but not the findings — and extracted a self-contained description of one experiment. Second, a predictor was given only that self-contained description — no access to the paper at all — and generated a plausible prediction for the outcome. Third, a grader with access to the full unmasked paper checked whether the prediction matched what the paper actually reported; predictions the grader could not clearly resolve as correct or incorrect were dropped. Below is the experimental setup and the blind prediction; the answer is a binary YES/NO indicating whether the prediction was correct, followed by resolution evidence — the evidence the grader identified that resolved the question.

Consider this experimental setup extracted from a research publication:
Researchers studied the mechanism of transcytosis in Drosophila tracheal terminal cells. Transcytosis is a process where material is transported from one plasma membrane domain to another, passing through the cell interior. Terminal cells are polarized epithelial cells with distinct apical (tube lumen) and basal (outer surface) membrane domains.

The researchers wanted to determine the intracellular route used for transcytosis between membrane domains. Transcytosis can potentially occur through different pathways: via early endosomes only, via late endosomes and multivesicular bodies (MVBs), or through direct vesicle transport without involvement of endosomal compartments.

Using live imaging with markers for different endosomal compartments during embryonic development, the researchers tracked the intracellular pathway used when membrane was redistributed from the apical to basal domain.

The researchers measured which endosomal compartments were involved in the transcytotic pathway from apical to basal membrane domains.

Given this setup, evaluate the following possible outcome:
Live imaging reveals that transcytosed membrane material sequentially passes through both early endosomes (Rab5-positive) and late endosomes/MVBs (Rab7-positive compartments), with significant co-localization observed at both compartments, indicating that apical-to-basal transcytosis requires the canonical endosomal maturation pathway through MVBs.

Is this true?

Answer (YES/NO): YES